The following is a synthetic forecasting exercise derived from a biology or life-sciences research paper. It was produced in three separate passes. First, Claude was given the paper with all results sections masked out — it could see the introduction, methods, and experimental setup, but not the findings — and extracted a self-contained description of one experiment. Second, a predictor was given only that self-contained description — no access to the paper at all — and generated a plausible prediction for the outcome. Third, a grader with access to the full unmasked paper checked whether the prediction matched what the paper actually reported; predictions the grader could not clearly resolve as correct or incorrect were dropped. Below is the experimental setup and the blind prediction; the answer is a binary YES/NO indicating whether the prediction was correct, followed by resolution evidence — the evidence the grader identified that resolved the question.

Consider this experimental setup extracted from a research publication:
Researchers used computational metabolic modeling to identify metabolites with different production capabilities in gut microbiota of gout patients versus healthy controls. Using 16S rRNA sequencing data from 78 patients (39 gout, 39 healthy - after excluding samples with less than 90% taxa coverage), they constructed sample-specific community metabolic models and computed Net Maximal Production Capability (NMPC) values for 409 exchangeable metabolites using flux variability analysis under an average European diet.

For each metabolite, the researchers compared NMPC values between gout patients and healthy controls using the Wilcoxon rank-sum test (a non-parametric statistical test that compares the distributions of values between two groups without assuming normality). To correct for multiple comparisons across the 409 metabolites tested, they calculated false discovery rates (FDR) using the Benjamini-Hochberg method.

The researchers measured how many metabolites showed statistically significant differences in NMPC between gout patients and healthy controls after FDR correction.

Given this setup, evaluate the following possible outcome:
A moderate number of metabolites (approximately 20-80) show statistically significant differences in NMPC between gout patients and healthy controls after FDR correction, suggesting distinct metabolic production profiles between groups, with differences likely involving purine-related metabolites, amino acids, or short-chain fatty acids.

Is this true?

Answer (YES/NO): NO